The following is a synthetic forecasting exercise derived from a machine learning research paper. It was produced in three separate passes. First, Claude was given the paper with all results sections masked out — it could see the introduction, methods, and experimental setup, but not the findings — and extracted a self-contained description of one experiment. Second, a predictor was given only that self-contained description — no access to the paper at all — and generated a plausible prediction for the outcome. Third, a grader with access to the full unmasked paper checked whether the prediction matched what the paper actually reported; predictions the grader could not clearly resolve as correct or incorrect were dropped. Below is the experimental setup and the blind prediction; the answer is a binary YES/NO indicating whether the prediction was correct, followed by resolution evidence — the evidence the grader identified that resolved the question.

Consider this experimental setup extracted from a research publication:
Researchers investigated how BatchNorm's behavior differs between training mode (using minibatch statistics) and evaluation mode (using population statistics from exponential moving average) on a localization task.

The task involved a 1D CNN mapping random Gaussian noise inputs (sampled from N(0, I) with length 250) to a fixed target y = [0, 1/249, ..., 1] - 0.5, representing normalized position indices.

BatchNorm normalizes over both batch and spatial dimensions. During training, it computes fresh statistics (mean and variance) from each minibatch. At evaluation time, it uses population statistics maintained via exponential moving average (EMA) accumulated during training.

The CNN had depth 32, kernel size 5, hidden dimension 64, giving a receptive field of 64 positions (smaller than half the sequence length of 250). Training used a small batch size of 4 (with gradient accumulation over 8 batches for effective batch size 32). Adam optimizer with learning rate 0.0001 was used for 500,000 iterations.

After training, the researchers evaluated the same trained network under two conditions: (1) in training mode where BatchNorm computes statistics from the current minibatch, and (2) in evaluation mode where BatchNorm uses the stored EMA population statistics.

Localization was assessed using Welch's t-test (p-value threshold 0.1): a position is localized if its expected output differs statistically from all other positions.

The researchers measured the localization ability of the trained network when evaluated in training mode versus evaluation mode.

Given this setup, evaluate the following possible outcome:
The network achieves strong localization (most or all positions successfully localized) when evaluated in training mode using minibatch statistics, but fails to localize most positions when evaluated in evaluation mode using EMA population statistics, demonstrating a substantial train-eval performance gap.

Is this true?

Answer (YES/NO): YES